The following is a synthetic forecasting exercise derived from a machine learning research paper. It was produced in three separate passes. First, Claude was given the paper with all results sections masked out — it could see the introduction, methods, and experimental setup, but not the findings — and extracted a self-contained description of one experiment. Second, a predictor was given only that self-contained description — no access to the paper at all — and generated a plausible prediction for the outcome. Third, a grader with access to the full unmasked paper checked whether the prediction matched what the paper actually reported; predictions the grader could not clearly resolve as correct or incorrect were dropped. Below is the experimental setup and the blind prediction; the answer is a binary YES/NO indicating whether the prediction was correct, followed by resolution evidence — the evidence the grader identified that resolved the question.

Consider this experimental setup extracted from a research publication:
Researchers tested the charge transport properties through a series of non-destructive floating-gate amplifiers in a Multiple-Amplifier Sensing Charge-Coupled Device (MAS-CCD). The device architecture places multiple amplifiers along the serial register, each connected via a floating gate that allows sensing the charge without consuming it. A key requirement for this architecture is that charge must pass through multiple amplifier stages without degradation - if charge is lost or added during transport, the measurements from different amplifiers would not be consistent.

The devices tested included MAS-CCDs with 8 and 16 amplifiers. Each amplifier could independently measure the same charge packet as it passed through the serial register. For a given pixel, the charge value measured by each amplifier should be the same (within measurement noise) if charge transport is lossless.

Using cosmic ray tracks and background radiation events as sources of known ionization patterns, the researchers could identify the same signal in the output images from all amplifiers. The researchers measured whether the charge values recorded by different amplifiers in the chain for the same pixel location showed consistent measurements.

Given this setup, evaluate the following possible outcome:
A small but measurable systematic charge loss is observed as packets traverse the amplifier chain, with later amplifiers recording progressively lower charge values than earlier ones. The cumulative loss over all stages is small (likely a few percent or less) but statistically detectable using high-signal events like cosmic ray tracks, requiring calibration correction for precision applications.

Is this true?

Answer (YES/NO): NO